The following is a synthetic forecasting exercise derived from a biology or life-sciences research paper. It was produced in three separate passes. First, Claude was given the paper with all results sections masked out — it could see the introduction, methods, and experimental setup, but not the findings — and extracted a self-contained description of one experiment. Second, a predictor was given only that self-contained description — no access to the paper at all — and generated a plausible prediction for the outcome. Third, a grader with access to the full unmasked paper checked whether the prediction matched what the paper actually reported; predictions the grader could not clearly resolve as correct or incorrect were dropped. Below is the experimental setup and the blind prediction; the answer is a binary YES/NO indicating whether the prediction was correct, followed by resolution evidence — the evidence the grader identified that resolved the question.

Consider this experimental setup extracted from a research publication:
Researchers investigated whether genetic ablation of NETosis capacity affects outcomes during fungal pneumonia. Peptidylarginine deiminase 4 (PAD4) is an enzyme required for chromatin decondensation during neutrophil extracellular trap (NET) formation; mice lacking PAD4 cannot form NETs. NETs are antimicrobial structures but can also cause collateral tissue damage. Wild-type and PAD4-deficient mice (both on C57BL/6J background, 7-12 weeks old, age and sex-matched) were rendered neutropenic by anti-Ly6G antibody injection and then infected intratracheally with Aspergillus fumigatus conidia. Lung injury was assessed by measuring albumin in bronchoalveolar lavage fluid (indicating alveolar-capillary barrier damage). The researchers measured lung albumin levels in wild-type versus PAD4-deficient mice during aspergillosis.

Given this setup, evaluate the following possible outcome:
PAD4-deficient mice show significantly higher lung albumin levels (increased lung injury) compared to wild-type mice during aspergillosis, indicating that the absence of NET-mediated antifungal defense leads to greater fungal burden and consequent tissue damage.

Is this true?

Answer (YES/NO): NO